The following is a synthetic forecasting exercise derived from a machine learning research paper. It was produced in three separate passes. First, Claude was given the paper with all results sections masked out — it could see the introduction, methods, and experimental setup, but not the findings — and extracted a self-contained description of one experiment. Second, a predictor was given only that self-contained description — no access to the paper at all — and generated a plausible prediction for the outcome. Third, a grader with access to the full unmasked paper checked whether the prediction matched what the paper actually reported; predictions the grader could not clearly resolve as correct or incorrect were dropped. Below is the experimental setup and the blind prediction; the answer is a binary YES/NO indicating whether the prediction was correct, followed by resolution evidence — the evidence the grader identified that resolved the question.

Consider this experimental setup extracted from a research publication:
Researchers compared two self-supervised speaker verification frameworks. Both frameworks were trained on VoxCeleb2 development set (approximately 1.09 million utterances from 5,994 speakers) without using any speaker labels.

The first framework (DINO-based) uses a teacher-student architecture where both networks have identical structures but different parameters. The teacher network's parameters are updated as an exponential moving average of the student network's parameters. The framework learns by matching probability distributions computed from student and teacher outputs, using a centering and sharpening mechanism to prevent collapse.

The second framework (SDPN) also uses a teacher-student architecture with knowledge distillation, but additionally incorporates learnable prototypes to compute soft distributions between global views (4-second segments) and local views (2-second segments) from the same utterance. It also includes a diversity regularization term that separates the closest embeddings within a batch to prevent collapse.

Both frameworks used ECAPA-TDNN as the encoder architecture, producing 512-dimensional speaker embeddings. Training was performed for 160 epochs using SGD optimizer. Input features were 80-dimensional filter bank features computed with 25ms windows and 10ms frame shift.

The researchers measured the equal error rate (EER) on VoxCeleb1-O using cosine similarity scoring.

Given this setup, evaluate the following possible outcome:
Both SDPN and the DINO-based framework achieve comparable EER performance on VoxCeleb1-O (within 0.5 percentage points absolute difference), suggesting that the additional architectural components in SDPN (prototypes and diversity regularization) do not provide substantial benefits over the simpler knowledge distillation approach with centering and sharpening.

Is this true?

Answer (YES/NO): NO